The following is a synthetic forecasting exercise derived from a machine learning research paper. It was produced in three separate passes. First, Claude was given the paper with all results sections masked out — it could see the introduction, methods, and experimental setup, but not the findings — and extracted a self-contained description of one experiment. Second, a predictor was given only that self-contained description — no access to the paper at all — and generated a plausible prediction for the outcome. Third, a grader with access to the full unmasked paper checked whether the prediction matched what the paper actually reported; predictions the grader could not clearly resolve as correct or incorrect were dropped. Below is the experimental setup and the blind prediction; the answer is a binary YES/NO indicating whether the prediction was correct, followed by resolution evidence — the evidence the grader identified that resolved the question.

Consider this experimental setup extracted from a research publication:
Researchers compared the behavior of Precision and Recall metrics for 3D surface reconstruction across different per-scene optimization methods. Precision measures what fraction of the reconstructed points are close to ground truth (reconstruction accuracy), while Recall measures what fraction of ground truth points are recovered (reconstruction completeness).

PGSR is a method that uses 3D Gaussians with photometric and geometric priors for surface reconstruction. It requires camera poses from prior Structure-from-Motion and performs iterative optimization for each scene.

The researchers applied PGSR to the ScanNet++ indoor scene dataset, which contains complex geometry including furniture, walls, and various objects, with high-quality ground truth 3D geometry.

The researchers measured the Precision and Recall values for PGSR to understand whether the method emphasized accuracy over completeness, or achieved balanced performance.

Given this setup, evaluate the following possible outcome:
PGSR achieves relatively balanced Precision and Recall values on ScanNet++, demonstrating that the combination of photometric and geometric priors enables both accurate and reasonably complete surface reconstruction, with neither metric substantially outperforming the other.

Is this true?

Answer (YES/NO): NO